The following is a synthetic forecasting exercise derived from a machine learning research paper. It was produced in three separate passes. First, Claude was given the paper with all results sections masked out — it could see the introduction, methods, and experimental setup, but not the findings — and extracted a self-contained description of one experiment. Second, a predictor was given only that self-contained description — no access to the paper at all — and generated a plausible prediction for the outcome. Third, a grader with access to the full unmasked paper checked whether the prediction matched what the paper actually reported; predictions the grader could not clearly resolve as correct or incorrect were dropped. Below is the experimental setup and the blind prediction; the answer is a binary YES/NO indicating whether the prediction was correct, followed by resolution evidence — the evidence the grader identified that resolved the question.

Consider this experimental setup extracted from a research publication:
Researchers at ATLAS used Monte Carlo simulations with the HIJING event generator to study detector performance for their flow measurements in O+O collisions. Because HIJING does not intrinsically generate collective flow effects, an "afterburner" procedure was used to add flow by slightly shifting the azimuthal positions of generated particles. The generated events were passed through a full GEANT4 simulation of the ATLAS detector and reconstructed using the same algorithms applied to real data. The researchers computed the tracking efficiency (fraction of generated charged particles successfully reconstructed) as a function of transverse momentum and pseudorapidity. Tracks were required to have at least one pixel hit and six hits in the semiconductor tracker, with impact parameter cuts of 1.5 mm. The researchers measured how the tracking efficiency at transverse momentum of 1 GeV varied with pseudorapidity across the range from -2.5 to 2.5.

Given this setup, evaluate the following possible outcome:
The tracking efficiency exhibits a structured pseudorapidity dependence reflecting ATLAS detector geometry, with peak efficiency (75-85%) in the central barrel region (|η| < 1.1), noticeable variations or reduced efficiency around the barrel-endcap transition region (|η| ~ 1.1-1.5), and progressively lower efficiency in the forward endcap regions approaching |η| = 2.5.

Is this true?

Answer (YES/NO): YES